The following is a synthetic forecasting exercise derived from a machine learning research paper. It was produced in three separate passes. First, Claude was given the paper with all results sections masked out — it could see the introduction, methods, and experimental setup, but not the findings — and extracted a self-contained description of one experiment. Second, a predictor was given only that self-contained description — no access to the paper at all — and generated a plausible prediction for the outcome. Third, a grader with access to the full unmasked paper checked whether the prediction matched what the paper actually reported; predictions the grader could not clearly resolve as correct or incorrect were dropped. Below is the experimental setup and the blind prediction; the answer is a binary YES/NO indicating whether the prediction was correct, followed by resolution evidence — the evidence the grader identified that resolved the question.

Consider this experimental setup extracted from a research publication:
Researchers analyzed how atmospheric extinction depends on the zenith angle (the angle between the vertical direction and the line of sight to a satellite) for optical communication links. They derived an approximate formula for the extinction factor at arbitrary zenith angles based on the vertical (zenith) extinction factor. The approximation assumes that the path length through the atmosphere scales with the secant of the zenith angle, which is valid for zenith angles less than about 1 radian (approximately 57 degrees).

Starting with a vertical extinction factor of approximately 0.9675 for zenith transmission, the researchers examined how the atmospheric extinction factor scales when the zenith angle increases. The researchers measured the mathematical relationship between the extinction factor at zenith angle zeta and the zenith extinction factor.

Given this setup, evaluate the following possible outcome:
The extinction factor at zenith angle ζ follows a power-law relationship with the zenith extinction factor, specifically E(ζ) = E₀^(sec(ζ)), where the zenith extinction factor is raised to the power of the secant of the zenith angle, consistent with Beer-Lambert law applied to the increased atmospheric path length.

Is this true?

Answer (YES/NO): YES